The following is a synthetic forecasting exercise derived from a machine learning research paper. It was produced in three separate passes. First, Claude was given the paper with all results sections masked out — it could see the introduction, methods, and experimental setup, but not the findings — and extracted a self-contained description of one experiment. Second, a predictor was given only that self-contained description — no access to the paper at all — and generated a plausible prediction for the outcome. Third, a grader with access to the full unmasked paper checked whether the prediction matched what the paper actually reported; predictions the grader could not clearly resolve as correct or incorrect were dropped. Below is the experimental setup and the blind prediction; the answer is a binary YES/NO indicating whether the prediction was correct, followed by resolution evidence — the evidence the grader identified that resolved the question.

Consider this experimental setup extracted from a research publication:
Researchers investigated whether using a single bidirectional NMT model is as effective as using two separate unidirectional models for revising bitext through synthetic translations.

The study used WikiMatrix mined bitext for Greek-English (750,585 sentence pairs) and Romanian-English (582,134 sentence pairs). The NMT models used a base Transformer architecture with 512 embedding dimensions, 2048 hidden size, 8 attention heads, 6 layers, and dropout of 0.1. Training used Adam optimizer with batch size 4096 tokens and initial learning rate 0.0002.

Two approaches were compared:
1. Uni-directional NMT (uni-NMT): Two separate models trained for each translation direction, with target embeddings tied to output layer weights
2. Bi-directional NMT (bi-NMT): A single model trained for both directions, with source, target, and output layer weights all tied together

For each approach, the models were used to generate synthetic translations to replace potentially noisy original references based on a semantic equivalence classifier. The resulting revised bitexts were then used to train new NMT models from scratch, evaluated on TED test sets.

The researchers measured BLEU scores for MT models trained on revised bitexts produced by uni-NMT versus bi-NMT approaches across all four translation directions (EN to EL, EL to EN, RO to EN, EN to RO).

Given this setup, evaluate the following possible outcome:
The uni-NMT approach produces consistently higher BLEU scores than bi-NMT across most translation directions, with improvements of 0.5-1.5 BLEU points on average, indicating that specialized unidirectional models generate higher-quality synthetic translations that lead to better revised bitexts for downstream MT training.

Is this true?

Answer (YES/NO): NO